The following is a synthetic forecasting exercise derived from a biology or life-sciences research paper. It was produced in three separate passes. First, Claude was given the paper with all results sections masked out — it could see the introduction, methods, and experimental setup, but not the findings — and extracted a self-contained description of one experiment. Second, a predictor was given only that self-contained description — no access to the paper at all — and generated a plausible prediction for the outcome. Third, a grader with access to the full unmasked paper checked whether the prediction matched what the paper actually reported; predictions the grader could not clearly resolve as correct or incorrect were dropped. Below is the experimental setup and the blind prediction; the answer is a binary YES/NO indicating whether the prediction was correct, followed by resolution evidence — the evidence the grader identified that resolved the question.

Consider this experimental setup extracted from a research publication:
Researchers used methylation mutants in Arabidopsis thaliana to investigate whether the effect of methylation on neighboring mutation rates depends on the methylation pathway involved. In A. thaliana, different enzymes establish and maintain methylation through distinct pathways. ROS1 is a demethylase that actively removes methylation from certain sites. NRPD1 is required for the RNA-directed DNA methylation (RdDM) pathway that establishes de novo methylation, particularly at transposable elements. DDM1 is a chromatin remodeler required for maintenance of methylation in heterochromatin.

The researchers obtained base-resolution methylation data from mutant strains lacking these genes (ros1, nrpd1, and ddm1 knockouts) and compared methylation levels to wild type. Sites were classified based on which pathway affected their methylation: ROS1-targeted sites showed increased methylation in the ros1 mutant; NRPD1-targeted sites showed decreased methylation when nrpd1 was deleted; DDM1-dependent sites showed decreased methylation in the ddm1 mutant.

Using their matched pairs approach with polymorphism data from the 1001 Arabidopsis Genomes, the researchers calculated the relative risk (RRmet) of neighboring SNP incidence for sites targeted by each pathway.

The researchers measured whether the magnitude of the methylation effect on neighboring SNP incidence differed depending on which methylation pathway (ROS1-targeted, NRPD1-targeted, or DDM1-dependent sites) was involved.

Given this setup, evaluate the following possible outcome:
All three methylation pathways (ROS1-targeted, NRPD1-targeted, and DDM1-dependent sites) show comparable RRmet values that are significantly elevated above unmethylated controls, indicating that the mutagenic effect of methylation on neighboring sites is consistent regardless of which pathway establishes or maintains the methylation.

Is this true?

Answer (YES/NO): NO